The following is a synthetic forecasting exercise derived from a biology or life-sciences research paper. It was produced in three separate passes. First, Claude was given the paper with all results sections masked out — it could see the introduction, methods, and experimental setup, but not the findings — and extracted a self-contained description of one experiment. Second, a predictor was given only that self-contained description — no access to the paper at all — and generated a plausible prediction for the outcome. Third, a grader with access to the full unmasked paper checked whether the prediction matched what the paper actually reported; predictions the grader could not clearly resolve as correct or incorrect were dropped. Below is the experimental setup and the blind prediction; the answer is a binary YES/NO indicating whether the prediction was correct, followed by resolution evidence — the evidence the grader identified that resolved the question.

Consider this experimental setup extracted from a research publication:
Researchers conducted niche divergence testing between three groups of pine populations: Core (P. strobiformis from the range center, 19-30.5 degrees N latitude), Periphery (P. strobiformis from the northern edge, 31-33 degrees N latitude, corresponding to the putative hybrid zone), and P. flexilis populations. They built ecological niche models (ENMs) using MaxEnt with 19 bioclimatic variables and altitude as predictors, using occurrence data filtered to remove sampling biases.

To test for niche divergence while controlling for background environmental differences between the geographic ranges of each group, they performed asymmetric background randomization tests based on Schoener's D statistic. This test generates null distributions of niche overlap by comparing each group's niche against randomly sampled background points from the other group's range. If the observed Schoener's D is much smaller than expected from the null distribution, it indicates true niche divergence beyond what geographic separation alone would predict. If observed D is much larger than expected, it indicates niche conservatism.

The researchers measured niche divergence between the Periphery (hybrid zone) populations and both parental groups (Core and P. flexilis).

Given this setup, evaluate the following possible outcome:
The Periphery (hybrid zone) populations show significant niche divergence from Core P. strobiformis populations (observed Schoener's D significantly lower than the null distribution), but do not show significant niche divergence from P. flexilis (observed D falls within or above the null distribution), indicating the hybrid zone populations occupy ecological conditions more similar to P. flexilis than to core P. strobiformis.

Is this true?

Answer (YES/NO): NO